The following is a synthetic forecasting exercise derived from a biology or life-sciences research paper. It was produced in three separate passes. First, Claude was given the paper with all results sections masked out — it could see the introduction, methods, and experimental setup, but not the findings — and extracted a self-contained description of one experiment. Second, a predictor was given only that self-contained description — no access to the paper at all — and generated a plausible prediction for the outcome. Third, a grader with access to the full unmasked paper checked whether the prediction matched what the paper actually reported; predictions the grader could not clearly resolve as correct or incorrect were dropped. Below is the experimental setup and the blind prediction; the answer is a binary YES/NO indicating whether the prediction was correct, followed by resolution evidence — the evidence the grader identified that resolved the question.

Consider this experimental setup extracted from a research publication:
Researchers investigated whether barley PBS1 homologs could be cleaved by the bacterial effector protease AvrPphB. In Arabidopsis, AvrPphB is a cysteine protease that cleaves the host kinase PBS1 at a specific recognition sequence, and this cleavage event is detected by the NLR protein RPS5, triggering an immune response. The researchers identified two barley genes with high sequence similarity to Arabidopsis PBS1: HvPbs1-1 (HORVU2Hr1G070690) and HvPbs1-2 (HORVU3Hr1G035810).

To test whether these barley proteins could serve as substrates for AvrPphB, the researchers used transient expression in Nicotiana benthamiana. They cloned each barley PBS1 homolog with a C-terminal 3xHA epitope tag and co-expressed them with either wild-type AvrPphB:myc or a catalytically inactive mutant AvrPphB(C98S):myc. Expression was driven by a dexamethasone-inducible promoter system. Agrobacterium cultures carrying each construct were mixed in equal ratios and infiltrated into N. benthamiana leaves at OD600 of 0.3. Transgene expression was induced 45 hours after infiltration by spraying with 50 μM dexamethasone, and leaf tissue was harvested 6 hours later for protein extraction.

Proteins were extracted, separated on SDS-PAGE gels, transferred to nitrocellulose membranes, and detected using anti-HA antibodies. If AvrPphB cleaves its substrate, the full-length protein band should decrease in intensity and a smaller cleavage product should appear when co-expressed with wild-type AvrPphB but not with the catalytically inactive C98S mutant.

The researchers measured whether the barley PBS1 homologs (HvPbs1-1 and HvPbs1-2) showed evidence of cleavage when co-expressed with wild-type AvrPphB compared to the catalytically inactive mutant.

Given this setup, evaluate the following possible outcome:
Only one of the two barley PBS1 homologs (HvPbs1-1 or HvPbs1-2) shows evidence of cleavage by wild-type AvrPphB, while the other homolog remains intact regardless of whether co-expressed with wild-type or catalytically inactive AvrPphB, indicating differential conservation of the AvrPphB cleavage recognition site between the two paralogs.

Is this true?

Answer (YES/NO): NO